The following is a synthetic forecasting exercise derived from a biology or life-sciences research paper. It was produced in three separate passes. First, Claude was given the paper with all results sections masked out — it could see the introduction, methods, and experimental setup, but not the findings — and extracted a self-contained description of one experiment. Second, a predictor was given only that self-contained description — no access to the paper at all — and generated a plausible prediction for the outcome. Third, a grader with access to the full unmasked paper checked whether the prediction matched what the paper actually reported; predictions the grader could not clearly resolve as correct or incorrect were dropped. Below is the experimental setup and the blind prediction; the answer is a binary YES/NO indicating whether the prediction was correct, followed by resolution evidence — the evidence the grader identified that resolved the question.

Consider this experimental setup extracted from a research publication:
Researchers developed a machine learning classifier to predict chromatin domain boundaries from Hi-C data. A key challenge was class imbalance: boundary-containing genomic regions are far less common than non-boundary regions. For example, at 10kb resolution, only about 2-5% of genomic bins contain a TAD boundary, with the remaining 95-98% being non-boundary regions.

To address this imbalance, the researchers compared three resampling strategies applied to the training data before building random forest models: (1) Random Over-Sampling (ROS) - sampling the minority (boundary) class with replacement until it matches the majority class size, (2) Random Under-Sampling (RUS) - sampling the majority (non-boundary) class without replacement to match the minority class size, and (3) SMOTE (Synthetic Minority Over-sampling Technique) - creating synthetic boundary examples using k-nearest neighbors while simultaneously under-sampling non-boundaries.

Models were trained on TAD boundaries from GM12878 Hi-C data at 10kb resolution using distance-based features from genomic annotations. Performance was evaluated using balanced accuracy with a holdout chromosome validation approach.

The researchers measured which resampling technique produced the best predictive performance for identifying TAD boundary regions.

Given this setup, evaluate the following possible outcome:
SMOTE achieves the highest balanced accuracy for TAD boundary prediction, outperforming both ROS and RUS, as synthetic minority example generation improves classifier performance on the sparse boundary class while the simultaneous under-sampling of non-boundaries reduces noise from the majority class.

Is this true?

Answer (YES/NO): NO